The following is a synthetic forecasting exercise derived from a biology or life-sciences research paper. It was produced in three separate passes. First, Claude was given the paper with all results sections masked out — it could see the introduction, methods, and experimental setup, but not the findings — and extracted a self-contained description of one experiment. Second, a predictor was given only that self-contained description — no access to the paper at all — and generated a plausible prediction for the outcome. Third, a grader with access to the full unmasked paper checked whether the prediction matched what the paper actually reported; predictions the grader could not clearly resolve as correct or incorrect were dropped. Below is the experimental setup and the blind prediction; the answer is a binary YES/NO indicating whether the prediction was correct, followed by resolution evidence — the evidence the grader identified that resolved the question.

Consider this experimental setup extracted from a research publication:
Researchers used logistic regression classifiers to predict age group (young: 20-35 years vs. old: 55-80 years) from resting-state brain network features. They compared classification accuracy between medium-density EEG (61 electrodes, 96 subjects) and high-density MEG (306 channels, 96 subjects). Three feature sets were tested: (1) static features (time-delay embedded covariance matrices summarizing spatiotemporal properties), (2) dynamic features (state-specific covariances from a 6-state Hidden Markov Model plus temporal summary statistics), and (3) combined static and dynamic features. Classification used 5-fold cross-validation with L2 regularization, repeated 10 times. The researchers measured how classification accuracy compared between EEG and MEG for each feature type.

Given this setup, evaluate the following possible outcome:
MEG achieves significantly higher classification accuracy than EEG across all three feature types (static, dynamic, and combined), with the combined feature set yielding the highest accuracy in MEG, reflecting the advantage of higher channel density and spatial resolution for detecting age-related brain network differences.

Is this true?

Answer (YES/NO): NO